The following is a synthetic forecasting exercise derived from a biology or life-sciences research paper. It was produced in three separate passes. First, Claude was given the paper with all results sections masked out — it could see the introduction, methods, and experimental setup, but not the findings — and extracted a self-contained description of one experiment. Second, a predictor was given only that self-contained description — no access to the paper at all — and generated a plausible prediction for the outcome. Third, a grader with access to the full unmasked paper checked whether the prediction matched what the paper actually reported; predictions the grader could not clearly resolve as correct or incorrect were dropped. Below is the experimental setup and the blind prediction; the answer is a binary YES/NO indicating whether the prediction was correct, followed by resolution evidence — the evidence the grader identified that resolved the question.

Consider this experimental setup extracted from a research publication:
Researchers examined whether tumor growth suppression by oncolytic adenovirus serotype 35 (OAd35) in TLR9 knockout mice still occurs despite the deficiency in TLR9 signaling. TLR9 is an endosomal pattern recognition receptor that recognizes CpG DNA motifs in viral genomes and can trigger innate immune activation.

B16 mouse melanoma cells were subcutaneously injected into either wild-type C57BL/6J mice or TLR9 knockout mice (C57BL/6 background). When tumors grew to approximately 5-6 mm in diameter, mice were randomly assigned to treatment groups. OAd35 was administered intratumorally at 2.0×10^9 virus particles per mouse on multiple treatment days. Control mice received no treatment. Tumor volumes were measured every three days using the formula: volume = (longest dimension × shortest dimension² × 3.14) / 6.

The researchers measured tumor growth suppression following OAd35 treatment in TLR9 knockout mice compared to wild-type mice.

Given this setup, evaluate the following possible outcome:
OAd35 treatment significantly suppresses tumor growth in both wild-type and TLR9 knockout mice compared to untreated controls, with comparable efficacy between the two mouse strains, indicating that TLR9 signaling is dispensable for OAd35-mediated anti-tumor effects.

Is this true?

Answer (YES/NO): YES